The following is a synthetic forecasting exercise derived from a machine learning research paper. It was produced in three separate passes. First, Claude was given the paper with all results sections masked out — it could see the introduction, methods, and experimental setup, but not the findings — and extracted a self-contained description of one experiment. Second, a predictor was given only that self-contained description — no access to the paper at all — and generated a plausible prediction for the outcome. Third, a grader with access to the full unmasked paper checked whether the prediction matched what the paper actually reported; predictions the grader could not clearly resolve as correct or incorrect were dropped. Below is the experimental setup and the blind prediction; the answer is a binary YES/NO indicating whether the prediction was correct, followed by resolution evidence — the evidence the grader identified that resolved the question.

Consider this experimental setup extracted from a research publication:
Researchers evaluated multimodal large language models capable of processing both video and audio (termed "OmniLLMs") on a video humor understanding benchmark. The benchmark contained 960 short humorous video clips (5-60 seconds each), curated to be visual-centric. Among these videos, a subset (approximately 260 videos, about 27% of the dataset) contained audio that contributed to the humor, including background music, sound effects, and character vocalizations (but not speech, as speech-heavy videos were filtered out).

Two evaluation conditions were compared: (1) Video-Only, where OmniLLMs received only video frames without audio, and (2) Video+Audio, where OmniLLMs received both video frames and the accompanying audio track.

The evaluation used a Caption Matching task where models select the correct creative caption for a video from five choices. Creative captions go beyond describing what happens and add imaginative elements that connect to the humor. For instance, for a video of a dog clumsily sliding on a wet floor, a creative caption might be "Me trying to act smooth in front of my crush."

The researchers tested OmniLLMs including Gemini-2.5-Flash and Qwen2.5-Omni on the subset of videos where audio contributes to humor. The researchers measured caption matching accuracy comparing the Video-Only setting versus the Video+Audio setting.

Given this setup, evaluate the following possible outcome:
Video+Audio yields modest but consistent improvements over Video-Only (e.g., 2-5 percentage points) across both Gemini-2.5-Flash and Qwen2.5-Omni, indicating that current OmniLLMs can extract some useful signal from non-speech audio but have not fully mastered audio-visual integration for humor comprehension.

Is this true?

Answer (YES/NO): NO